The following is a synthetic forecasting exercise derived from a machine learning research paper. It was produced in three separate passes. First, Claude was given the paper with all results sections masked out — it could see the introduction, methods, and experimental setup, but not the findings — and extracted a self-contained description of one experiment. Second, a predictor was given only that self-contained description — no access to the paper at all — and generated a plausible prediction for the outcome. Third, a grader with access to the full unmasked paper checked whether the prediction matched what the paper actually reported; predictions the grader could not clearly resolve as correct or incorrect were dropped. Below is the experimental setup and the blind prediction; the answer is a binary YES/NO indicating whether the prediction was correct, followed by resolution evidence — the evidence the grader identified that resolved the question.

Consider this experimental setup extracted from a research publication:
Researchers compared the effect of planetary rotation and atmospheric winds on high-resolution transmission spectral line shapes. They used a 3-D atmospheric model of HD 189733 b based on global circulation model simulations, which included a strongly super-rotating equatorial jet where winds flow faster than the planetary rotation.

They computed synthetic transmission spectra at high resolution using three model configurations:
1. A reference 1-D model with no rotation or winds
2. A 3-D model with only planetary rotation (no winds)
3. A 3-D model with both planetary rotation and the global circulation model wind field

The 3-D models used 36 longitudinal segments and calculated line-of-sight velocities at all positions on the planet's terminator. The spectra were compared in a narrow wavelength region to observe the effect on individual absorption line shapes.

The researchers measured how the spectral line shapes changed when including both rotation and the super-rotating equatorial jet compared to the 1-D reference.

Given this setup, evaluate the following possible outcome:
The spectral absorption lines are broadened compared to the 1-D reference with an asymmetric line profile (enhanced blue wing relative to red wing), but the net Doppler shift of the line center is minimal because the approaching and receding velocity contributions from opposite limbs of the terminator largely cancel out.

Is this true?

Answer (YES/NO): YES